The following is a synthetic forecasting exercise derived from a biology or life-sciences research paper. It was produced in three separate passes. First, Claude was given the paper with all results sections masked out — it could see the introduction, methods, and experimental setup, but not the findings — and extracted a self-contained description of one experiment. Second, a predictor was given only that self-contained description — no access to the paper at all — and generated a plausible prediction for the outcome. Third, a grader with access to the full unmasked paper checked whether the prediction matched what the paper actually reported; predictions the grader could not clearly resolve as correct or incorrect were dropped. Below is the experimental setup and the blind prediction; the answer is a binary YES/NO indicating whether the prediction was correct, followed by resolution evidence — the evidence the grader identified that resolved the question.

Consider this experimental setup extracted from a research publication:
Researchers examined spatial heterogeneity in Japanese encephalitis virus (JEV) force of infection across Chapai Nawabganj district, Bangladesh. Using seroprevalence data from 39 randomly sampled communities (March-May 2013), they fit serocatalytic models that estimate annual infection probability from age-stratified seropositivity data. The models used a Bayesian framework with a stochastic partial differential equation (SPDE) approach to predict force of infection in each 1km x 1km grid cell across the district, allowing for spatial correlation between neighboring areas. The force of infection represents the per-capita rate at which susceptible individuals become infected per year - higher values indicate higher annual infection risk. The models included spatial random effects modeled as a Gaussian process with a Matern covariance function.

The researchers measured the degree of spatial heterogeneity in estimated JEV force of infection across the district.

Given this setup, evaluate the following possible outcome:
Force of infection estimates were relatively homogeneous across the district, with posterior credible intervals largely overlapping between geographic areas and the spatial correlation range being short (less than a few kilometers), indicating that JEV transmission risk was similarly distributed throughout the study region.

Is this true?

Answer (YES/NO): NO